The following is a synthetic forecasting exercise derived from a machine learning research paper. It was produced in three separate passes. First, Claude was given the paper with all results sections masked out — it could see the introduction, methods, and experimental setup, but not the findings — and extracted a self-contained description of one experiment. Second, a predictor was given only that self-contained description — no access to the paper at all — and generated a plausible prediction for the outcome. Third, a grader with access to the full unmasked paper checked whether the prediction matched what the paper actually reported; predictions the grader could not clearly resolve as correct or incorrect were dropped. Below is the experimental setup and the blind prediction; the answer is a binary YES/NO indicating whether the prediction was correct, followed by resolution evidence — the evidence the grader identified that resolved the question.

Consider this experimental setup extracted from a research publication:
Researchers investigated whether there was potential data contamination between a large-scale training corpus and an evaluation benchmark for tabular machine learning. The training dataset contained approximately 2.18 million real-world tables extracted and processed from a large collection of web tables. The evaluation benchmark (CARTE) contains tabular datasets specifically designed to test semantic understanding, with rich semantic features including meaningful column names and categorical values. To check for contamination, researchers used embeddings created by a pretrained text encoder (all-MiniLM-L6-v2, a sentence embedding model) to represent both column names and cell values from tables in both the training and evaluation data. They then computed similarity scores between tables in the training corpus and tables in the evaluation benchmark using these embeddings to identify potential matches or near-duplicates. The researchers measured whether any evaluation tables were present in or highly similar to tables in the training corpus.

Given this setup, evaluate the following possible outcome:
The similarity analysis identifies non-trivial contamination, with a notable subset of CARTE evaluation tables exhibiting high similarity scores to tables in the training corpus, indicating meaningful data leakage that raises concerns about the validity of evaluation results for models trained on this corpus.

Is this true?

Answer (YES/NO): NO